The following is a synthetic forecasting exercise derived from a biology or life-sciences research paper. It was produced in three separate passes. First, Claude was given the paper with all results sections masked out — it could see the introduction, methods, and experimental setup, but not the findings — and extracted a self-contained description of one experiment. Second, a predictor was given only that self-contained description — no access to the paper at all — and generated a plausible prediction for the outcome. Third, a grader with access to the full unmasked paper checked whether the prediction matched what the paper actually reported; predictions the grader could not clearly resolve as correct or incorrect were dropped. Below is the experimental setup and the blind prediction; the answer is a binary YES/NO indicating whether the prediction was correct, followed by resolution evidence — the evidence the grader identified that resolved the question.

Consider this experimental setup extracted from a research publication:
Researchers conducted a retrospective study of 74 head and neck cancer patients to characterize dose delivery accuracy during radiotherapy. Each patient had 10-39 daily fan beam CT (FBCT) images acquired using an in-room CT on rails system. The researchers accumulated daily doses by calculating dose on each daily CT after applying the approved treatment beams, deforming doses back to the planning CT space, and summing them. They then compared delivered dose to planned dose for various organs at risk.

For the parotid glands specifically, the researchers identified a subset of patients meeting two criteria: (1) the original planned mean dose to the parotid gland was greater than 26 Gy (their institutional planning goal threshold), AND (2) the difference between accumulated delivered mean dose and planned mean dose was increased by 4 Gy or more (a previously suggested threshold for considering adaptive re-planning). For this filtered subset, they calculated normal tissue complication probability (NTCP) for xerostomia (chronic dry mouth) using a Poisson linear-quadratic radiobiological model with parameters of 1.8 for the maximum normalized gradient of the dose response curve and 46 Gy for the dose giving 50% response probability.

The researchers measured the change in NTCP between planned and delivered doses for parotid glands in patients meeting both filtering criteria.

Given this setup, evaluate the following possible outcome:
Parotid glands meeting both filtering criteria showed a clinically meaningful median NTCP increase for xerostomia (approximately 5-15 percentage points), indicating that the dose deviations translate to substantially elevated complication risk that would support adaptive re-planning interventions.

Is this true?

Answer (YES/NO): NO